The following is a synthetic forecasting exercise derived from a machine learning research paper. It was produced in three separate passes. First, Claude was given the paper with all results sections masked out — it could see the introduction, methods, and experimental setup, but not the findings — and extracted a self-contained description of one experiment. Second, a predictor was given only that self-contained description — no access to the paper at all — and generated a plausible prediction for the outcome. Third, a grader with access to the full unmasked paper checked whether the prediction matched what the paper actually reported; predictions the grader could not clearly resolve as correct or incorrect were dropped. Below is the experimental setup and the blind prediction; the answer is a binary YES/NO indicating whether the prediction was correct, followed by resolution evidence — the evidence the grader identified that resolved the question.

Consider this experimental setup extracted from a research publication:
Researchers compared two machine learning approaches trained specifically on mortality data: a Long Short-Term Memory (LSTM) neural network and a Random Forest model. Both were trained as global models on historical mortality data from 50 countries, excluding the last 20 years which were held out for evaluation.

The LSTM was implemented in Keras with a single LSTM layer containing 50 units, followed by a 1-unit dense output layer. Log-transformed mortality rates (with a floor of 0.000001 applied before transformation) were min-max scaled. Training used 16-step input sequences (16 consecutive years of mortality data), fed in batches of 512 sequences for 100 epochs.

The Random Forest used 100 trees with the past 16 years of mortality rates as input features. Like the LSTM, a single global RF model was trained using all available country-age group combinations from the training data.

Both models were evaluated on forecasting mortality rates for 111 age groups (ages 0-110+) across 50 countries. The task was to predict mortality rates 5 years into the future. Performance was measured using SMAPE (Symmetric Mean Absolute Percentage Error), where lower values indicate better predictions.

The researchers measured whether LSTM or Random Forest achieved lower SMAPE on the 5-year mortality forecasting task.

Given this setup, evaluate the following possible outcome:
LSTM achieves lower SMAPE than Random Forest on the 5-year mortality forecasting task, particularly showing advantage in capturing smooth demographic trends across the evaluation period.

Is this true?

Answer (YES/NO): NO